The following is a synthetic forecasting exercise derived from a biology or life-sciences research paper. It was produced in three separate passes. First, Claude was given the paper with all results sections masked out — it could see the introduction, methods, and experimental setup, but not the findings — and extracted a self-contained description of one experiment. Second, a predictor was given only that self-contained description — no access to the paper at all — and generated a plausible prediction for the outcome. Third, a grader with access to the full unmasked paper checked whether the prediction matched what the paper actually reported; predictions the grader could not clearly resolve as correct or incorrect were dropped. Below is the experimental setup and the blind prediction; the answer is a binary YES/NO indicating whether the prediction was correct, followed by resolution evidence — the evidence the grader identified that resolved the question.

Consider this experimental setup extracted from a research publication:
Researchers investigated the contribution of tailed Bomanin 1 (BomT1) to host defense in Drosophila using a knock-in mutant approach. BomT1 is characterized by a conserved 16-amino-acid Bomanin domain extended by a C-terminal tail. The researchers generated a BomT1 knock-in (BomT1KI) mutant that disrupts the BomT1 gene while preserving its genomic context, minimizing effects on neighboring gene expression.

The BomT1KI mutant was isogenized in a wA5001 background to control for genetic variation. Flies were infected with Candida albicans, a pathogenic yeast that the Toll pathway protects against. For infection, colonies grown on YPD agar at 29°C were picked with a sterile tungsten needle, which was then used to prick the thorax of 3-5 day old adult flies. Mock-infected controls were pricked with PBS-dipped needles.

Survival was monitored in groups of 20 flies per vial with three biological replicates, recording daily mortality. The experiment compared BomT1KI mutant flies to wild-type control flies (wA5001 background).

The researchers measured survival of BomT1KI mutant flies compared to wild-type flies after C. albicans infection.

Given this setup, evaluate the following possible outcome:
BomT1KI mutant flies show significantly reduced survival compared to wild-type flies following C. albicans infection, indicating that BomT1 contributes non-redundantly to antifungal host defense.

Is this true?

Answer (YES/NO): NO